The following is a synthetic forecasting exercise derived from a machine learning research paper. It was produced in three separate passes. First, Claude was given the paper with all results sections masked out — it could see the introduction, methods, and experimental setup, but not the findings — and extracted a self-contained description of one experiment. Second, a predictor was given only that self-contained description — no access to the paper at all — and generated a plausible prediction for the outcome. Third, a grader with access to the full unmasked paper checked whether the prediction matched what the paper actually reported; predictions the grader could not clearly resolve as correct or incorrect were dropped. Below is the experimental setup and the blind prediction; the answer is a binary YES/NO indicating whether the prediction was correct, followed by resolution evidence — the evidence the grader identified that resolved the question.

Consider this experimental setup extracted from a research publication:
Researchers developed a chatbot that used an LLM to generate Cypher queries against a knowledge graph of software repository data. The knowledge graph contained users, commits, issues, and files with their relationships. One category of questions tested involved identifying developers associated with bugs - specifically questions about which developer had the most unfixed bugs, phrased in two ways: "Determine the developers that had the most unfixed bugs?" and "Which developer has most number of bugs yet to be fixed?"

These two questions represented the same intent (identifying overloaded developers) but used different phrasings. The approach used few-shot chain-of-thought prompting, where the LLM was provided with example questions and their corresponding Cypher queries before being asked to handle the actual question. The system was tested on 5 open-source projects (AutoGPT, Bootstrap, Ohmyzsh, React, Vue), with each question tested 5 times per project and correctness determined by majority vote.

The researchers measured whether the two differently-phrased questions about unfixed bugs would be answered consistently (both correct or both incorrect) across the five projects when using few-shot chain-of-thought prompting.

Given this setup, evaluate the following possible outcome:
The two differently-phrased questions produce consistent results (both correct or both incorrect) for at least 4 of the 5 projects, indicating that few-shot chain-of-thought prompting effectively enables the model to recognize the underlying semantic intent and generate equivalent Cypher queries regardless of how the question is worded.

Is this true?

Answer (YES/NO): NO